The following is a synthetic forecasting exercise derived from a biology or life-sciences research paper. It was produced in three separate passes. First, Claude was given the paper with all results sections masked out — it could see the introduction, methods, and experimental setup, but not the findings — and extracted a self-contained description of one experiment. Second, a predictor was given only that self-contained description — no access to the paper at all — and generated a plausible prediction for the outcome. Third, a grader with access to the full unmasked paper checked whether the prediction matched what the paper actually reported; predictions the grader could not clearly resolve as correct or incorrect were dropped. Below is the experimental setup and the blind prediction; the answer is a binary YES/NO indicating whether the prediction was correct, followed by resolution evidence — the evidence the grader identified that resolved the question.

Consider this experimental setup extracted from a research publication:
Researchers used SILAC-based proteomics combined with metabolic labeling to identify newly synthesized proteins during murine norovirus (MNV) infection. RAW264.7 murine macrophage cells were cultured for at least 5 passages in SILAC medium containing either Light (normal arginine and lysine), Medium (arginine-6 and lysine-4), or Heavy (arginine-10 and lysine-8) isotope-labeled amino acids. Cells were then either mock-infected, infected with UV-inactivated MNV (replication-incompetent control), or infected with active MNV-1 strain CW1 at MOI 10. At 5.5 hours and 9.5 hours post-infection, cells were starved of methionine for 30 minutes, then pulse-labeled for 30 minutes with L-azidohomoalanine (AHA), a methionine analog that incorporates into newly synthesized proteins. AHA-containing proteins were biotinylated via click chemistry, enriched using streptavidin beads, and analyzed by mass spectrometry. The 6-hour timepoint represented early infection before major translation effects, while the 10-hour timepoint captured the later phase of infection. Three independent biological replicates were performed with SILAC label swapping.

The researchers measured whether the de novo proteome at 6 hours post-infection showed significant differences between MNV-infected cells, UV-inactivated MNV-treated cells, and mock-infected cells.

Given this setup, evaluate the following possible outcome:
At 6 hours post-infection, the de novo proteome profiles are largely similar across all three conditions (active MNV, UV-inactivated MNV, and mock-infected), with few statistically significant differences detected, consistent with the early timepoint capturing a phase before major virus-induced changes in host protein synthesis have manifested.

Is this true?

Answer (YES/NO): YES